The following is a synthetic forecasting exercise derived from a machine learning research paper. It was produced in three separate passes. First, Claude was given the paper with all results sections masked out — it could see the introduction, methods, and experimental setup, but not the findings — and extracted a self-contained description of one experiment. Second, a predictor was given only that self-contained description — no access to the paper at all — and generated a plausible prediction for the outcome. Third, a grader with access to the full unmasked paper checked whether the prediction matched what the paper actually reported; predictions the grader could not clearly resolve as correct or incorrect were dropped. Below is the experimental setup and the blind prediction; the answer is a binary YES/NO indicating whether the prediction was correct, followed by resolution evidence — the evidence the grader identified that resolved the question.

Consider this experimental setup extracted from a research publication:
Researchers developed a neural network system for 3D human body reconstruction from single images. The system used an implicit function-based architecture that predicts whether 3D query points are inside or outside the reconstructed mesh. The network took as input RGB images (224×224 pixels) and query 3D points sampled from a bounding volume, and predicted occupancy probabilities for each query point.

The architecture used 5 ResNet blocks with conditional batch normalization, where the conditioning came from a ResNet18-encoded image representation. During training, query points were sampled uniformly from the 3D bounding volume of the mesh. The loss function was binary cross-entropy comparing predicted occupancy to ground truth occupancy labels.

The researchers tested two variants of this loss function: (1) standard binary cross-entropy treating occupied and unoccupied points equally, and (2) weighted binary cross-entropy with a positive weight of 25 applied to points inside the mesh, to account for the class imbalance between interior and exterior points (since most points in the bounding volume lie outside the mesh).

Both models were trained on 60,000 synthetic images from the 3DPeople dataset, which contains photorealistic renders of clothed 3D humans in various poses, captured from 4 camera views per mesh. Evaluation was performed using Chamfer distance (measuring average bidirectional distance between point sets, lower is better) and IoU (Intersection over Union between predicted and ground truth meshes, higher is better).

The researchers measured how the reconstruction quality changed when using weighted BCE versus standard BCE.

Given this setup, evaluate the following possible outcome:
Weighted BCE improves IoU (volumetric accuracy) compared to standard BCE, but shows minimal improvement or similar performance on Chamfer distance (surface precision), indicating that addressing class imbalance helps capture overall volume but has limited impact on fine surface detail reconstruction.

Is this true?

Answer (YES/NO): NO